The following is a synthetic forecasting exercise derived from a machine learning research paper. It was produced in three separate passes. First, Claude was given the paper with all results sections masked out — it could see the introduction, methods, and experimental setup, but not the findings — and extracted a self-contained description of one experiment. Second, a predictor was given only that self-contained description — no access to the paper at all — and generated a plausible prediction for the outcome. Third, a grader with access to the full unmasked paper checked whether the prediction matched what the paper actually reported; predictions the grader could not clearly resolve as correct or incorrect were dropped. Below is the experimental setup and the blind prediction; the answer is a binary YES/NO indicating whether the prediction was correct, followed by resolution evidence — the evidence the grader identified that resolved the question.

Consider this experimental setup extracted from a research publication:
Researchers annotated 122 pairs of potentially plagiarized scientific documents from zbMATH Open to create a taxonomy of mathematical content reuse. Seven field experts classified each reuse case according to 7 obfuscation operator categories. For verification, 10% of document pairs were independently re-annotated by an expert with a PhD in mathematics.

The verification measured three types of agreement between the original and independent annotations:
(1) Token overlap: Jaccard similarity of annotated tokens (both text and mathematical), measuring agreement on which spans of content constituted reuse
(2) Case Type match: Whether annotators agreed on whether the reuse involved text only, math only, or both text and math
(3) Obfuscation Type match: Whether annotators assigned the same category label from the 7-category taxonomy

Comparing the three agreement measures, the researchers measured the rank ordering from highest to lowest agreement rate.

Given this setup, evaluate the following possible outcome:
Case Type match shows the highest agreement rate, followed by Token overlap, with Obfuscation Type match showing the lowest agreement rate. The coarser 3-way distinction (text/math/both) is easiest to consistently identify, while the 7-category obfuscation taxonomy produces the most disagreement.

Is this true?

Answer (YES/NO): YES